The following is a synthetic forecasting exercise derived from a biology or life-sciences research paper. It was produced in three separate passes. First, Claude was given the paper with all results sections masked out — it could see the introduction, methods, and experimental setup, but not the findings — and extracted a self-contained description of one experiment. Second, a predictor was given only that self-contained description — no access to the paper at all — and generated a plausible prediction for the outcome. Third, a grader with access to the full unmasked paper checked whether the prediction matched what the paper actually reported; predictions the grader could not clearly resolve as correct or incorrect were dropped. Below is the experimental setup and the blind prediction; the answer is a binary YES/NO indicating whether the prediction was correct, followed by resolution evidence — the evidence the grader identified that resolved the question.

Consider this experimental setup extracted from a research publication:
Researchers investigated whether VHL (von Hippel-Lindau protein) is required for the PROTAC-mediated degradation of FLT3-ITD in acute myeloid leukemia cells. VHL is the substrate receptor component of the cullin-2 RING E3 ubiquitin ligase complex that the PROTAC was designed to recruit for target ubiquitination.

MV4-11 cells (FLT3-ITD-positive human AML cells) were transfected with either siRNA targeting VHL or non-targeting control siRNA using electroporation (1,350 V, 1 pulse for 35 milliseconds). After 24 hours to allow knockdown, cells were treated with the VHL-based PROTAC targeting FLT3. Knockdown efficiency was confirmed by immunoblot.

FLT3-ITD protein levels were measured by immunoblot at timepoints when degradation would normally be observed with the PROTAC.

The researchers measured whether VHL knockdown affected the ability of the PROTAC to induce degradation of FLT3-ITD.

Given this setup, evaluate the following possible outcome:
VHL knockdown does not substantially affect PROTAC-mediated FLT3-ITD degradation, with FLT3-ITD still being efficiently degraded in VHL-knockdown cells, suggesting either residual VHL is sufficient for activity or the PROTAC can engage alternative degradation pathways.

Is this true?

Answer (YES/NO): NO